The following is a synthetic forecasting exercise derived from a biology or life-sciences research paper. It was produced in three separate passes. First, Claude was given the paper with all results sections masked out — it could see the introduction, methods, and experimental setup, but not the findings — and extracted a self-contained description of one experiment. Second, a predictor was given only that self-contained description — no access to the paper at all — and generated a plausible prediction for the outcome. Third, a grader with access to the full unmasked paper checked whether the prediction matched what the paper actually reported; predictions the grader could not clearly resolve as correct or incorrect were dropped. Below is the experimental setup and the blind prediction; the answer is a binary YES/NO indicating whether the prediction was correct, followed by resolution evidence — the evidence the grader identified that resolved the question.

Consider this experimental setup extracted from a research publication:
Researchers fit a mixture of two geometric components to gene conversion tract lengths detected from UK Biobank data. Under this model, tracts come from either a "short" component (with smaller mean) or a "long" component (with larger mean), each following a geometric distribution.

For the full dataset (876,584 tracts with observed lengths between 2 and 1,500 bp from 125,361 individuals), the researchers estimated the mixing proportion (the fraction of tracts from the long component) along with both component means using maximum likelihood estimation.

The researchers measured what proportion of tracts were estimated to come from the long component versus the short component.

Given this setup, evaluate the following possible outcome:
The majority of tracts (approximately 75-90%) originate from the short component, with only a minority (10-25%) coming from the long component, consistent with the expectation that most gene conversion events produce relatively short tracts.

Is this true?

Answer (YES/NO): NO